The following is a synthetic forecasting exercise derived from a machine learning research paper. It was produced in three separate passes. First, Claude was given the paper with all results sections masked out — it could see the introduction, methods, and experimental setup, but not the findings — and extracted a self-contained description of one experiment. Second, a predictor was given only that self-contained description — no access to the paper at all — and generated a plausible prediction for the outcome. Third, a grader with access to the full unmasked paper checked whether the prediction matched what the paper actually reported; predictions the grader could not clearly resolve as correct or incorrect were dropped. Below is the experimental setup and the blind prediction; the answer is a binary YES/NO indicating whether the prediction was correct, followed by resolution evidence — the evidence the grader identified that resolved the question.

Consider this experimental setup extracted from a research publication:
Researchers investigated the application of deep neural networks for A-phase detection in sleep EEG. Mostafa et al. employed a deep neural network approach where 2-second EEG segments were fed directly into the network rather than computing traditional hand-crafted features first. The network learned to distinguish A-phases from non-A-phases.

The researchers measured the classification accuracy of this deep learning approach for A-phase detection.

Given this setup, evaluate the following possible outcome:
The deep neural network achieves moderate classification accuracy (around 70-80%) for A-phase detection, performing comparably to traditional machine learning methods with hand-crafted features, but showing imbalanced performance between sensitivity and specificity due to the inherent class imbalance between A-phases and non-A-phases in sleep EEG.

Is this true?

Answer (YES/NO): NO